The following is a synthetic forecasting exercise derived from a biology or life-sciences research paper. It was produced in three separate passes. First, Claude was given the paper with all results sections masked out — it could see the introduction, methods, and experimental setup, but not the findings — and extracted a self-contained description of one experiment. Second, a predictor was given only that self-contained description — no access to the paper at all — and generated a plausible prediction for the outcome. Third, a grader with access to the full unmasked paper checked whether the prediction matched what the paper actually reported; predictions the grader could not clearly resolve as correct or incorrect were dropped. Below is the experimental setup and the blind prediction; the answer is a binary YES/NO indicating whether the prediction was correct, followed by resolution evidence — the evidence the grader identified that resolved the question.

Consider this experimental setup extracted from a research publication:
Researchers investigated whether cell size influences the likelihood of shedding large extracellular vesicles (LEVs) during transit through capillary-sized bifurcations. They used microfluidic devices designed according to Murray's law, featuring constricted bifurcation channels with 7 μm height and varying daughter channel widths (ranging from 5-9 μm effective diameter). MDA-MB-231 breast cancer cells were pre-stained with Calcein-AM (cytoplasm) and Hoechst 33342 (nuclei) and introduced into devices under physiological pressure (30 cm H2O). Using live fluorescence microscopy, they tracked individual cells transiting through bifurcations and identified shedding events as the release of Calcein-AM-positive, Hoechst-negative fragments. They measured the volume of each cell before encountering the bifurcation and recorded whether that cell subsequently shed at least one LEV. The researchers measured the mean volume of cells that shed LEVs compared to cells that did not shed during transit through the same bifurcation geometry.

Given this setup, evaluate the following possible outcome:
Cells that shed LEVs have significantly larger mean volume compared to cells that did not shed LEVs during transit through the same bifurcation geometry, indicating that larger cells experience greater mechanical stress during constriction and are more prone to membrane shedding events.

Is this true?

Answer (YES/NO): YES